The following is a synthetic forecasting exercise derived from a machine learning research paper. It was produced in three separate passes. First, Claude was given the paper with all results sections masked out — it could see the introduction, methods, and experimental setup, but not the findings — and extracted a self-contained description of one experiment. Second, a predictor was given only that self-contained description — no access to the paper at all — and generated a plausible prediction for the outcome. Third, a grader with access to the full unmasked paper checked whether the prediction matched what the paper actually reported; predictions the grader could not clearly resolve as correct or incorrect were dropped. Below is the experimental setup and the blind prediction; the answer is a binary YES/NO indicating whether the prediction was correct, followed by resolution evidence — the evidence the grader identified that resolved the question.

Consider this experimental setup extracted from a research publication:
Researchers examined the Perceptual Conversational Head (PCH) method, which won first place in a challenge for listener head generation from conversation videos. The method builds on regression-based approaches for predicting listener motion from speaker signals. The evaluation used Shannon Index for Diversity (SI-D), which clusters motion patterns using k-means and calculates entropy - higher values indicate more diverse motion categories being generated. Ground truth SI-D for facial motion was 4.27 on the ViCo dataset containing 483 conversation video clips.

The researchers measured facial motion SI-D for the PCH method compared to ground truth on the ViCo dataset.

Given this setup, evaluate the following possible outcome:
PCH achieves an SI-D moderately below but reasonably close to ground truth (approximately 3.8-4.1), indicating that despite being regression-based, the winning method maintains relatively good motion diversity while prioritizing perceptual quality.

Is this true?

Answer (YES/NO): NO